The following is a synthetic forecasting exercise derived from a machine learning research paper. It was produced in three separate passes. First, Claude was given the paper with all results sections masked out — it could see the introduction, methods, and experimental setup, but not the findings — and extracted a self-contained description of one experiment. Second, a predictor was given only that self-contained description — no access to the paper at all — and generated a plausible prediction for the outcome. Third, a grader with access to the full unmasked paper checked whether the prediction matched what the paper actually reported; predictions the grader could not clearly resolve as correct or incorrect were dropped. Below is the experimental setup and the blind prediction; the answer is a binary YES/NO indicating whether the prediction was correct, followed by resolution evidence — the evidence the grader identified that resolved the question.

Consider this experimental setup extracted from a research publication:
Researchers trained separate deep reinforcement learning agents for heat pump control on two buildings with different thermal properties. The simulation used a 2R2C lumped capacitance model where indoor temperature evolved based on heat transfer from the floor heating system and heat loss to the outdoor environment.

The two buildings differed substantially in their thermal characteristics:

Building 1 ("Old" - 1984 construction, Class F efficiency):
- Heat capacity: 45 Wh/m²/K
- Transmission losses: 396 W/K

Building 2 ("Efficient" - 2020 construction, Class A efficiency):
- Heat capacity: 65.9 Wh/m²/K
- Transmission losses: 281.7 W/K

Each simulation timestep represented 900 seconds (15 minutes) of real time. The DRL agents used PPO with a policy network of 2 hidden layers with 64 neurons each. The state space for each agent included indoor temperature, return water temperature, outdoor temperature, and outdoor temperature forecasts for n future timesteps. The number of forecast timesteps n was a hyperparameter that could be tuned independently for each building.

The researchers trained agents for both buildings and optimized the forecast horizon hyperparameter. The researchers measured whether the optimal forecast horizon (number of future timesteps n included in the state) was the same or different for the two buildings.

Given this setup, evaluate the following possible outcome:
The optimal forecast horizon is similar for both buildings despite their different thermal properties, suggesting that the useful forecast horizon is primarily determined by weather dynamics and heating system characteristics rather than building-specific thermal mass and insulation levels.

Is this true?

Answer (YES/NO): NO